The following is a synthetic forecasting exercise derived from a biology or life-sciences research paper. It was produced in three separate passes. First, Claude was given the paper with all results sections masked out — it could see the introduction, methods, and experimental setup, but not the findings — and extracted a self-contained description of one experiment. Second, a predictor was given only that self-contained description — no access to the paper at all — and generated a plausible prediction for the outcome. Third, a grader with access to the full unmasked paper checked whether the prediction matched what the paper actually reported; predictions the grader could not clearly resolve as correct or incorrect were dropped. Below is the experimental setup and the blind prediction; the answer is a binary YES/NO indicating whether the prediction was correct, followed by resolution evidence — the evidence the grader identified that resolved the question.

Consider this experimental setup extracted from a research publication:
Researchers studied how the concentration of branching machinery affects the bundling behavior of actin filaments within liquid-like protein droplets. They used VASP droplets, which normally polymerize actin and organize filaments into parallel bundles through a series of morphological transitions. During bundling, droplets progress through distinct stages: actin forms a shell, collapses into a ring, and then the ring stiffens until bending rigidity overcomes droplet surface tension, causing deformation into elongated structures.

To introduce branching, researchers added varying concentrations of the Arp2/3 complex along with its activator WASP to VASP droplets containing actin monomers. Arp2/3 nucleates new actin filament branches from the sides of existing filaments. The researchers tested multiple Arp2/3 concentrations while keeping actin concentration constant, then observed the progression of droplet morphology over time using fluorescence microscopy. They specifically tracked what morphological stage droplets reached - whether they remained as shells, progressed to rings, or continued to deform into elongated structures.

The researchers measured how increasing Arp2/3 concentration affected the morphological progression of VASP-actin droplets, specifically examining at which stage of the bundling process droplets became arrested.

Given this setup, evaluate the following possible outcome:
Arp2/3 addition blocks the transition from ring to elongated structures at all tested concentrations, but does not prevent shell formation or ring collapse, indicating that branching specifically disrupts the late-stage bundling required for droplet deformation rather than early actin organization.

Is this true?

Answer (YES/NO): NO